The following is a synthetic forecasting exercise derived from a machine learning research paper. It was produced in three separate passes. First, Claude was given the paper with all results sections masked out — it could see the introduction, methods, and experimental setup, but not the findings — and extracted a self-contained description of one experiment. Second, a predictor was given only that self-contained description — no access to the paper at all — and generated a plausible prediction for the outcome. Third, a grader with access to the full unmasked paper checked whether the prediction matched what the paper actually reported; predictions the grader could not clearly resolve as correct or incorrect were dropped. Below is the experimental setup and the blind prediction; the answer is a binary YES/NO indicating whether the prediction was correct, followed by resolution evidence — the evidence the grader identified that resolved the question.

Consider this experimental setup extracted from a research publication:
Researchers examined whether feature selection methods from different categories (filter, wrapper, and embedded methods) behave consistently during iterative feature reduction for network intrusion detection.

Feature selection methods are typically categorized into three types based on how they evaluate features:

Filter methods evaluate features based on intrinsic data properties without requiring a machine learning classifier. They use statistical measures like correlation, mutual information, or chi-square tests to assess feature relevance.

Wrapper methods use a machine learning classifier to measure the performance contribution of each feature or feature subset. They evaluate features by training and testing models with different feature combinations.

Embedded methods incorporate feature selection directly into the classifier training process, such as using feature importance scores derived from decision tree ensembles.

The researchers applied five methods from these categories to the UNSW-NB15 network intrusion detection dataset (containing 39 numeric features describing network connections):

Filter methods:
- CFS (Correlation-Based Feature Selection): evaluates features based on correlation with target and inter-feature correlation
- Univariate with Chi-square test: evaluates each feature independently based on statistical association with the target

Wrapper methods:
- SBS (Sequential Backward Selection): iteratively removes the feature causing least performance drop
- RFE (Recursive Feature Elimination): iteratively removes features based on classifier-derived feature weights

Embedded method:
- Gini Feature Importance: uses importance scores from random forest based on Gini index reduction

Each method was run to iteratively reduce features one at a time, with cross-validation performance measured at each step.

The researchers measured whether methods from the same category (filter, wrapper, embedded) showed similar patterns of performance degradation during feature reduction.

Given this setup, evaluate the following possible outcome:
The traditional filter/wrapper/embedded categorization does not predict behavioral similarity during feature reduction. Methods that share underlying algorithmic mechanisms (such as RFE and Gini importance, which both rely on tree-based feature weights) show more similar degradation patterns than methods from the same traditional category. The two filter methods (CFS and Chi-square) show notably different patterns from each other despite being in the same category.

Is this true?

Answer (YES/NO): NO